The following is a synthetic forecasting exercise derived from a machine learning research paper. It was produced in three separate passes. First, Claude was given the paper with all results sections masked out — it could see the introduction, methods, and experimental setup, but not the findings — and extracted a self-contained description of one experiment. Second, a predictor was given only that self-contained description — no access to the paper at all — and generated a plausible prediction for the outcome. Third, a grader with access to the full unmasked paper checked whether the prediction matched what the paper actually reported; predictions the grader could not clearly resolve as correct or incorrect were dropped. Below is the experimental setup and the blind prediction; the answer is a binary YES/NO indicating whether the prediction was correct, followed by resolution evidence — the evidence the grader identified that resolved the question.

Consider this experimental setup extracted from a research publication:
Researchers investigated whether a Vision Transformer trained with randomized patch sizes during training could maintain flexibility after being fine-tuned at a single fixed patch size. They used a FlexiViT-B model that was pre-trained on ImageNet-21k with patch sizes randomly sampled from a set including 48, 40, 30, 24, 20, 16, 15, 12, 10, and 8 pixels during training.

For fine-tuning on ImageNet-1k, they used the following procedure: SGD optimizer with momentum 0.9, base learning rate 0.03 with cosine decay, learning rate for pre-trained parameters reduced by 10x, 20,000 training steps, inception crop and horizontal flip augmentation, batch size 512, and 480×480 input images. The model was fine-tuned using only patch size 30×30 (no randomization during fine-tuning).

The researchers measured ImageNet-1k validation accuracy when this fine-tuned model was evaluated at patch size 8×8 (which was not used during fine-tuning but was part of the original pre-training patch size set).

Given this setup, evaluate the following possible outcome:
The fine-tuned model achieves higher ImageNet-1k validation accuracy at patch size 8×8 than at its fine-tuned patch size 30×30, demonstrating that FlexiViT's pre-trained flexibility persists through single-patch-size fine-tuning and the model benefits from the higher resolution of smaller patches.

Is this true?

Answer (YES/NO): YES